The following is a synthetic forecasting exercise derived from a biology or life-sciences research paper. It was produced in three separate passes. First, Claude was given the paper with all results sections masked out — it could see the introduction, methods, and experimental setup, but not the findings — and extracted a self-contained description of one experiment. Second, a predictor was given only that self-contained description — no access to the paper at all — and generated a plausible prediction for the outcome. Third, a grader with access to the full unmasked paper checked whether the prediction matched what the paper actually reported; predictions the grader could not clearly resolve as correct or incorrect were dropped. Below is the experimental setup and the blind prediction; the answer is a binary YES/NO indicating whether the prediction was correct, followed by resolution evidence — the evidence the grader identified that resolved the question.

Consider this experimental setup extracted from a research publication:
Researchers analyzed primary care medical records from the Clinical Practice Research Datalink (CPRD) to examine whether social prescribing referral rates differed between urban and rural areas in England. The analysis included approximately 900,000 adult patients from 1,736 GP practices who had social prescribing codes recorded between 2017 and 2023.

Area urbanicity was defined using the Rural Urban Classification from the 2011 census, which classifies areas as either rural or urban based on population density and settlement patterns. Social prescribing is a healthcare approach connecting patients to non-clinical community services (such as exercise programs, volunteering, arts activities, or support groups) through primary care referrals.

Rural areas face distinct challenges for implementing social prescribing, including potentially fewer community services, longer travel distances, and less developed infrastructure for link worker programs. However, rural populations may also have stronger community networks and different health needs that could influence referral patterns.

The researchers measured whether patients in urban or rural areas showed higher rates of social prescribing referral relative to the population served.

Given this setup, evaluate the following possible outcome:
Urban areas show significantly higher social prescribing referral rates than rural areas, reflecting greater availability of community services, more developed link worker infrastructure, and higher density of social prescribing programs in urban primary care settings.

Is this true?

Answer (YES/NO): YES